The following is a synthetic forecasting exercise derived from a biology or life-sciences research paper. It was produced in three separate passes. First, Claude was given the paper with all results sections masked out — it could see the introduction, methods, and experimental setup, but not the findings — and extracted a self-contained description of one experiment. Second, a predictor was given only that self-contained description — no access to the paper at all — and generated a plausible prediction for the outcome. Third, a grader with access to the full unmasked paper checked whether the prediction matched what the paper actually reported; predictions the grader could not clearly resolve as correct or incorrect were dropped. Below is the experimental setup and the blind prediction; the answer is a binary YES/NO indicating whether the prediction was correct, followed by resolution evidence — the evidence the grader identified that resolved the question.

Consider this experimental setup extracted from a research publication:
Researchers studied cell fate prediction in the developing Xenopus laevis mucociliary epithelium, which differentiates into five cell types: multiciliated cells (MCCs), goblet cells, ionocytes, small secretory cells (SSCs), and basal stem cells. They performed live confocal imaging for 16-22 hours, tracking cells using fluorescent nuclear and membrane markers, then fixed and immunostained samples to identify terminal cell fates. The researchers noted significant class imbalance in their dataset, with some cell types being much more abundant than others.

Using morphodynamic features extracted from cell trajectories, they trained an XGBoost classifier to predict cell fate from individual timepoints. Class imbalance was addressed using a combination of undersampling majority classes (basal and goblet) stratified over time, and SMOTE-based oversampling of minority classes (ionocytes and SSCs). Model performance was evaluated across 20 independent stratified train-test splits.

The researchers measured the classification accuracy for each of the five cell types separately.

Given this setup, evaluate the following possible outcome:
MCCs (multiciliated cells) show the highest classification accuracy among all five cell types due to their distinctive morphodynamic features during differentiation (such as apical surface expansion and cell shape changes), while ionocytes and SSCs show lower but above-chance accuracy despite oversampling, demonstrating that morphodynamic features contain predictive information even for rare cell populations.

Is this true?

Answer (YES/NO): NO